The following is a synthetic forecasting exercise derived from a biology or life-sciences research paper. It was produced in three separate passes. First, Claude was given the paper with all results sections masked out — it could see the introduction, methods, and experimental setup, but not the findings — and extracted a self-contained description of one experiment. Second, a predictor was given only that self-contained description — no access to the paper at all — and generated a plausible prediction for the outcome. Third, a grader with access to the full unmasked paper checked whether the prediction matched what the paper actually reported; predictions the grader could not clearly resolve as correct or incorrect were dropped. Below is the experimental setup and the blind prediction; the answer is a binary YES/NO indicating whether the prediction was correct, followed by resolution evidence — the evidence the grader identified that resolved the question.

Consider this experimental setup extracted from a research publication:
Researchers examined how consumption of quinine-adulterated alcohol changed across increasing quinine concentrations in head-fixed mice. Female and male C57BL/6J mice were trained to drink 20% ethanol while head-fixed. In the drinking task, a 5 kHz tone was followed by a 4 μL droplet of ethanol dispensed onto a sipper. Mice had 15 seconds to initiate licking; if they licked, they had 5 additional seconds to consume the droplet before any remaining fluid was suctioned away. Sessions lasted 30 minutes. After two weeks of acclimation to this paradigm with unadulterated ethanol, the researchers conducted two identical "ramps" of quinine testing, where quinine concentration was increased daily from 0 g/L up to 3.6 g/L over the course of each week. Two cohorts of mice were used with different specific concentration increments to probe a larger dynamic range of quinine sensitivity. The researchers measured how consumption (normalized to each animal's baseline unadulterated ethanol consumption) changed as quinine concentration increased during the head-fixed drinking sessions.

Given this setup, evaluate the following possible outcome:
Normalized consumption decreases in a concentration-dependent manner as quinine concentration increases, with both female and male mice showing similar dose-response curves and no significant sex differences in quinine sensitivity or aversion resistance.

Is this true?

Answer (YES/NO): YES